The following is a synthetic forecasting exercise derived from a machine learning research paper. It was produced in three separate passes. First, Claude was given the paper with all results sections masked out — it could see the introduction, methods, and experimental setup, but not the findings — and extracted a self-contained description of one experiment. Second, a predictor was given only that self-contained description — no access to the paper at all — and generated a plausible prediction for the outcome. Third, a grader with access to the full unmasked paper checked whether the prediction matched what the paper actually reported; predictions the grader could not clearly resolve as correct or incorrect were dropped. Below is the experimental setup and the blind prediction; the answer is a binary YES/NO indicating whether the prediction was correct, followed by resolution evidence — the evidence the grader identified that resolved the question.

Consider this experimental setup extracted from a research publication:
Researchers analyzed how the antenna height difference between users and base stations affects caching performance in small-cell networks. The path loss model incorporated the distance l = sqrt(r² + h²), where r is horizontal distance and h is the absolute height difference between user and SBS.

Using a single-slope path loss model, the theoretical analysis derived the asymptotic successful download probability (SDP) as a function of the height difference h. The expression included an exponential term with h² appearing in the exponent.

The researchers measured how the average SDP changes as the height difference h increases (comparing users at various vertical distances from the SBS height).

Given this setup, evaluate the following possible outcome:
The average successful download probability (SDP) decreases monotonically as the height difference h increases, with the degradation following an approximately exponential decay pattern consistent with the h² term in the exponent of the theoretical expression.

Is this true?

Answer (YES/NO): YES